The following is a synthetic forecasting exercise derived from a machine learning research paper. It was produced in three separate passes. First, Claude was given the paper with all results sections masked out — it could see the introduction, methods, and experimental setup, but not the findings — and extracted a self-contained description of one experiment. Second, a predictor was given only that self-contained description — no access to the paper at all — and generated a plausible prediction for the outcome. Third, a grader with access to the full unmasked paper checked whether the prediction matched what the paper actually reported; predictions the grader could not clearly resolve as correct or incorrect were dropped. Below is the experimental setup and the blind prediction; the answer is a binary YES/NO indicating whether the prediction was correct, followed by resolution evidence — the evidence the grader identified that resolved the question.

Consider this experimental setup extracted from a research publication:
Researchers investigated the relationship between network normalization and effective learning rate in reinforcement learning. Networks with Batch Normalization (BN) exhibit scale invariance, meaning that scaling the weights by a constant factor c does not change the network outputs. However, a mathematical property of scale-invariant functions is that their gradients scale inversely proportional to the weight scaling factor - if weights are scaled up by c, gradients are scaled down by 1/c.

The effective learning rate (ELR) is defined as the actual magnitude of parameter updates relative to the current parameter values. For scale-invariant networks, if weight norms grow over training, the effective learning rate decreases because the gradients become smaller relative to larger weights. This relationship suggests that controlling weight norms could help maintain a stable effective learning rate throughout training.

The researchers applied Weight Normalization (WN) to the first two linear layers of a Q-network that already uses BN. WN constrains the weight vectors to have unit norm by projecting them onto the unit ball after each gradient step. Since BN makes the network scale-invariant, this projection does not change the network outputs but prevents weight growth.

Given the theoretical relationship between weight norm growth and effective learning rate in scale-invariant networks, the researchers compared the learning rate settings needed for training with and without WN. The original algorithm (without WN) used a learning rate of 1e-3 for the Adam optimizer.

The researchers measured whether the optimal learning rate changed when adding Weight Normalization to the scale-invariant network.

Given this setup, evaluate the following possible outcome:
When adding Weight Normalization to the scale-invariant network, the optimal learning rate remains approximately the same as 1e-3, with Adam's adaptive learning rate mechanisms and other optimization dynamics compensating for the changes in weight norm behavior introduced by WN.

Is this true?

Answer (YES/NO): NO